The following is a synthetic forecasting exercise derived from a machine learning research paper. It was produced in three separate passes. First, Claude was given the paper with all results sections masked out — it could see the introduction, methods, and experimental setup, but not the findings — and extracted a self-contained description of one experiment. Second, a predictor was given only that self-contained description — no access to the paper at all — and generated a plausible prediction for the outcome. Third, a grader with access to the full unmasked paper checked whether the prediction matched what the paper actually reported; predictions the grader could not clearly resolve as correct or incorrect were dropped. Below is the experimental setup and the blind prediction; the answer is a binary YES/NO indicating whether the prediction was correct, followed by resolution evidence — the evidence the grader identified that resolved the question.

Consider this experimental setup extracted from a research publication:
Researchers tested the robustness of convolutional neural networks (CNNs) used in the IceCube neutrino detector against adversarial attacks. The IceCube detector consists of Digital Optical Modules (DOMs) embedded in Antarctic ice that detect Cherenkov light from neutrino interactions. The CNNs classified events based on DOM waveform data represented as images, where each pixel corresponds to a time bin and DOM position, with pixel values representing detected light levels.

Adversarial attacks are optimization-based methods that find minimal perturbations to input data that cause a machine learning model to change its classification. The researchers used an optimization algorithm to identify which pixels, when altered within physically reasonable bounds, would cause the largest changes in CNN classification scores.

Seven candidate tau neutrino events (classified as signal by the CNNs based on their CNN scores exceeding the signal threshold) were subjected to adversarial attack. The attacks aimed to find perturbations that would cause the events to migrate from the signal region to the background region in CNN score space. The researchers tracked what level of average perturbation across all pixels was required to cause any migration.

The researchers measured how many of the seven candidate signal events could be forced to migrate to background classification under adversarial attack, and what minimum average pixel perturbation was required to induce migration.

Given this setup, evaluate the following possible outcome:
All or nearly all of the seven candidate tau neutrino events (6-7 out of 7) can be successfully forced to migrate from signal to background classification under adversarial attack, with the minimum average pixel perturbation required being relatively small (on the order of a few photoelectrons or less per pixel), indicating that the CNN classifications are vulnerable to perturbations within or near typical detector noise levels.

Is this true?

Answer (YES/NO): NO